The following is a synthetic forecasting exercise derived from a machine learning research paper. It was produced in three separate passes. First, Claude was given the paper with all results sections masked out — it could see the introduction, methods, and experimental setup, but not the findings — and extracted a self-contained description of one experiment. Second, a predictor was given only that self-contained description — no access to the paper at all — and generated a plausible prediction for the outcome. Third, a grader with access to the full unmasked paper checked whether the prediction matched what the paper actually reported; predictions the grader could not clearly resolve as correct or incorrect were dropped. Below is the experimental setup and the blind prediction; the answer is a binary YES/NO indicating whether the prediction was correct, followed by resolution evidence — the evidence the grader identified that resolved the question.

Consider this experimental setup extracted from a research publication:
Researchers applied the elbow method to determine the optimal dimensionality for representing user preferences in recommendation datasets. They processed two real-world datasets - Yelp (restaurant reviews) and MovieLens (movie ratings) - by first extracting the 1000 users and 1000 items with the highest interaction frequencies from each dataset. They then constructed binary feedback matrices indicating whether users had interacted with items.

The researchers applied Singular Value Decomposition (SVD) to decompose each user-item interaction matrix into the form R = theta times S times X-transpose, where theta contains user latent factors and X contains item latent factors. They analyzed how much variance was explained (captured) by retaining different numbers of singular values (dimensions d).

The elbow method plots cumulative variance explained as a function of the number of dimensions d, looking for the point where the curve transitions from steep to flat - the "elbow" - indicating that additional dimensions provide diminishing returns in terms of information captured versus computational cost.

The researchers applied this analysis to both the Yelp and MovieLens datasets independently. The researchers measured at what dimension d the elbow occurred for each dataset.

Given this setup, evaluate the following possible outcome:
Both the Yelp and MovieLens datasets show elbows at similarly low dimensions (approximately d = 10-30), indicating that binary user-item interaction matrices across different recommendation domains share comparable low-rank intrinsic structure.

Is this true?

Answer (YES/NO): YES